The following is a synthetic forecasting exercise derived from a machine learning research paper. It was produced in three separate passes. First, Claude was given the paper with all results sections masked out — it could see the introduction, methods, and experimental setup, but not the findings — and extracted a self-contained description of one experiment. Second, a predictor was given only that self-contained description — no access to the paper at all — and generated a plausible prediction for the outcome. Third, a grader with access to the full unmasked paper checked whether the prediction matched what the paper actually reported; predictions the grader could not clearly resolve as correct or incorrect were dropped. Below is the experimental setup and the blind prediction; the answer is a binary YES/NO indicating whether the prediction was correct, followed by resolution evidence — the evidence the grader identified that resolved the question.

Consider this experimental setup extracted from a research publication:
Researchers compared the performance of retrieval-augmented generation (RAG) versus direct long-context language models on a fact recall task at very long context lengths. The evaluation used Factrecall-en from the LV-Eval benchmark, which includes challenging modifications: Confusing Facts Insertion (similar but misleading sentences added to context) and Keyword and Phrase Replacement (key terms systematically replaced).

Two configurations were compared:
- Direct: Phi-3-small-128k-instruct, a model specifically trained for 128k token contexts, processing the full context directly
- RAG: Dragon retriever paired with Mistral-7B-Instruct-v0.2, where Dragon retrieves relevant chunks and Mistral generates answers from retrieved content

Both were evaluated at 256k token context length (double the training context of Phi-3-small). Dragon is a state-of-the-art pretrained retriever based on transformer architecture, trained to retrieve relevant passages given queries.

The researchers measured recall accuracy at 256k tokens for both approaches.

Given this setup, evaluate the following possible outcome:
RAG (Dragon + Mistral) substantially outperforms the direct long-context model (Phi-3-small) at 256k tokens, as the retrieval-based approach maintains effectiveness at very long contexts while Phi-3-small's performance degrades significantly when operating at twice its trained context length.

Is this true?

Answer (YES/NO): YES